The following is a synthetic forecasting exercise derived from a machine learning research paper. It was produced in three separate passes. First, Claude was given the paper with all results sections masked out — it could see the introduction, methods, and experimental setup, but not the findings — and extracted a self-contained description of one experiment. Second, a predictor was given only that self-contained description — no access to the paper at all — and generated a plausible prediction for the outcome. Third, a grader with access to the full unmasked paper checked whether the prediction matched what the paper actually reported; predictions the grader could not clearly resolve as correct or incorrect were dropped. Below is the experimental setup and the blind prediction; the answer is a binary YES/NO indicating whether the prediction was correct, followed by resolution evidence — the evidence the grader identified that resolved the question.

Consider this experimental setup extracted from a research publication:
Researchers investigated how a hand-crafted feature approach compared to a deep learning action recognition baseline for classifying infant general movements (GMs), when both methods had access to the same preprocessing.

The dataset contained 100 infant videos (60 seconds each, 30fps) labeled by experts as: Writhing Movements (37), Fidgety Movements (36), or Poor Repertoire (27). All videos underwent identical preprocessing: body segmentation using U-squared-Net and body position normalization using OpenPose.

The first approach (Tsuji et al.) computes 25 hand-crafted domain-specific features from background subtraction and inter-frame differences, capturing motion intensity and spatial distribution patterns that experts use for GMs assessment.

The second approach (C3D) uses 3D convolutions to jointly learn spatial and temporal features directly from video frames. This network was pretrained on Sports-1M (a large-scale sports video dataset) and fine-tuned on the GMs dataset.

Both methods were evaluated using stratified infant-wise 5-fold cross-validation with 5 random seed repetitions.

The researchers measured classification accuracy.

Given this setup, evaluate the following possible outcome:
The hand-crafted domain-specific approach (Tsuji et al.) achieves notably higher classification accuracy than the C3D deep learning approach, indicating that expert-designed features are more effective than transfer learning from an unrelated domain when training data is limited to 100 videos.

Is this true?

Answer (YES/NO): NO